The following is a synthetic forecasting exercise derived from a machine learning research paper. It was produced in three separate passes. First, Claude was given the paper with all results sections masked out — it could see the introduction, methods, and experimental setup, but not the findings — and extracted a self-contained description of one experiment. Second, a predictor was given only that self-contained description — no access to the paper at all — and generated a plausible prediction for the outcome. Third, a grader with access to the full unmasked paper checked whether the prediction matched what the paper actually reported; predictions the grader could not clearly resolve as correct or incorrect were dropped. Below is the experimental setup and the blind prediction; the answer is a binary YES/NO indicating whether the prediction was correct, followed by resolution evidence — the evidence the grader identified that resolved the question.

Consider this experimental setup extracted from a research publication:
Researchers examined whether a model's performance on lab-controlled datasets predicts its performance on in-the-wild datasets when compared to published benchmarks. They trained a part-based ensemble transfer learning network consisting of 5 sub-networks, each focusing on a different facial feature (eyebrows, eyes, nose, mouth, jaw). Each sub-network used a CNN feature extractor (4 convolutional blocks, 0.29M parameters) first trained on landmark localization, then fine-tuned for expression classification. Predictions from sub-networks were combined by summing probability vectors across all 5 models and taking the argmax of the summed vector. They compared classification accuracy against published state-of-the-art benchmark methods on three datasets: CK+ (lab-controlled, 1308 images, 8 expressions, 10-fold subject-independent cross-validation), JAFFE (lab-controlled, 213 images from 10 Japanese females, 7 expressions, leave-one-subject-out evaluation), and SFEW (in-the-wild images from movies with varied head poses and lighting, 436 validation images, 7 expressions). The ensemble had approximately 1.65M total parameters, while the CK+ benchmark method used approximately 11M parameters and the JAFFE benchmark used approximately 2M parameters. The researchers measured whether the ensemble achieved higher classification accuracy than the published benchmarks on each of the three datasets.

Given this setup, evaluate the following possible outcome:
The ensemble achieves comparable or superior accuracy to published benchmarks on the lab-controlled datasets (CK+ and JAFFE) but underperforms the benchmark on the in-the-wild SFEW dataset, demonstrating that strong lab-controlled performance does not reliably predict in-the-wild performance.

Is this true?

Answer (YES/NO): YES